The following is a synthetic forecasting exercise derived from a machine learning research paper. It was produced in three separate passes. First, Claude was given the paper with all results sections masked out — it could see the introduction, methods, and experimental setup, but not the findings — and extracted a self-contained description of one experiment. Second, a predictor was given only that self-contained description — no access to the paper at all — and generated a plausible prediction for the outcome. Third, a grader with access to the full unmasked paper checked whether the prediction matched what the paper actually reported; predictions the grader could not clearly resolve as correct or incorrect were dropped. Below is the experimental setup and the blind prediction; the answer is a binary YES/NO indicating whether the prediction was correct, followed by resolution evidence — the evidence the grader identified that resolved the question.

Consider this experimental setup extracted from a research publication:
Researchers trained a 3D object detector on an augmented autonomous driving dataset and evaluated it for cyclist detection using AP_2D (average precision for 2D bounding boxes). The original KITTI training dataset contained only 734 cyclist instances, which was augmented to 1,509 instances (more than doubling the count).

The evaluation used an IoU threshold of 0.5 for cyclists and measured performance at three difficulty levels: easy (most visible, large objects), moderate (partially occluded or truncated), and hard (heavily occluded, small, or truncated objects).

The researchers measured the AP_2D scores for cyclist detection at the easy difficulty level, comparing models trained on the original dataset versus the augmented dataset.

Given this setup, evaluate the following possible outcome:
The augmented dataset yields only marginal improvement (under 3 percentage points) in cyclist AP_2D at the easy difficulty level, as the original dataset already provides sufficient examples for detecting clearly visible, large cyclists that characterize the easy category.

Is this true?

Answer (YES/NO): NO